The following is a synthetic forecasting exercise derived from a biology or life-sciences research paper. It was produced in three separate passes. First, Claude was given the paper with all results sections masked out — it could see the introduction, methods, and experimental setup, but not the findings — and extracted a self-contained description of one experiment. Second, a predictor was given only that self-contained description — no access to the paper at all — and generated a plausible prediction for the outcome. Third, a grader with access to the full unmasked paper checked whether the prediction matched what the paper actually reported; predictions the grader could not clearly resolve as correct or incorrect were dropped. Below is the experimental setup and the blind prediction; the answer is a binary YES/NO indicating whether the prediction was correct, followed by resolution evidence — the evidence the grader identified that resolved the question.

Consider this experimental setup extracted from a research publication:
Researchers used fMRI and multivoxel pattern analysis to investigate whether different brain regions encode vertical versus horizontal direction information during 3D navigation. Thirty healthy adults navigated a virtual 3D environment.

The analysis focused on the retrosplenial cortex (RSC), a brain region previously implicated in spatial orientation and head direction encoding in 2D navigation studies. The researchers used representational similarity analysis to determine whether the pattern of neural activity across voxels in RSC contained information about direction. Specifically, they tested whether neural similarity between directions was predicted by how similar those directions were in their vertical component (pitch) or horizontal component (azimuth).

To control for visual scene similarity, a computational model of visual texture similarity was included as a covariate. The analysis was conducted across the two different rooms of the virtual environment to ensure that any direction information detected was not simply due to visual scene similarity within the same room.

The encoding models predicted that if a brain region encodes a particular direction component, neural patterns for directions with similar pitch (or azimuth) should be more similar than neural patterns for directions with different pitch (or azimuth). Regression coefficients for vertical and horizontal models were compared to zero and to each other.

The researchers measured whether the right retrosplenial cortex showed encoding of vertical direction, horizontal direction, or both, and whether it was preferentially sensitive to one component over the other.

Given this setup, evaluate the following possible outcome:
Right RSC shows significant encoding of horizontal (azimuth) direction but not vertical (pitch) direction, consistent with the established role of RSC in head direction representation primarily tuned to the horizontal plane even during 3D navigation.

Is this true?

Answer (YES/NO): NO